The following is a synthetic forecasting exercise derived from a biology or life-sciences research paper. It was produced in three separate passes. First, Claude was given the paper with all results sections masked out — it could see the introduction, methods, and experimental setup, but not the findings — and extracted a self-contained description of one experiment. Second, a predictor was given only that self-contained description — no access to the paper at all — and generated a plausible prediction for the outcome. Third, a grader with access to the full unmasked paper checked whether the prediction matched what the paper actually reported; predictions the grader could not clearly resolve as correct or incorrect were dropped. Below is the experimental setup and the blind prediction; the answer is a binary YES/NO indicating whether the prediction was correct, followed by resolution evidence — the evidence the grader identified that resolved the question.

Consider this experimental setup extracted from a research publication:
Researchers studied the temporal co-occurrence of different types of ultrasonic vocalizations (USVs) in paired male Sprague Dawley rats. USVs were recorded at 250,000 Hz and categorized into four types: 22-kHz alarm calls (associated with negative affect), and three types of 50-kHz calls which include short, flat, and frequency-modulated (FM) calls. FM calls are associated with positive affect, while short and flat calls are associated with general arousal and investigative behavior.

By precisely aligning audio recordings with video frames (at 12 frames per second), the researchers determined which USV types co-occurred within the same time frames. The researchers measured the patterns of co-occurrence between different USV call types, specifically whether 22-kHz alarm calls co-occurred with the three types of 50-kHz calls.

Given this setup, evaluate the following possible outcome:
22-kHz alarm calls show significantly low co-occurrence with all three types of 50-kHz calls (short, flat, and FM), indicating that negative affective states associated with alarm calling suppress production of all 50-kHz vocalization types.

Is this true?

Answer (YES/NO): NO